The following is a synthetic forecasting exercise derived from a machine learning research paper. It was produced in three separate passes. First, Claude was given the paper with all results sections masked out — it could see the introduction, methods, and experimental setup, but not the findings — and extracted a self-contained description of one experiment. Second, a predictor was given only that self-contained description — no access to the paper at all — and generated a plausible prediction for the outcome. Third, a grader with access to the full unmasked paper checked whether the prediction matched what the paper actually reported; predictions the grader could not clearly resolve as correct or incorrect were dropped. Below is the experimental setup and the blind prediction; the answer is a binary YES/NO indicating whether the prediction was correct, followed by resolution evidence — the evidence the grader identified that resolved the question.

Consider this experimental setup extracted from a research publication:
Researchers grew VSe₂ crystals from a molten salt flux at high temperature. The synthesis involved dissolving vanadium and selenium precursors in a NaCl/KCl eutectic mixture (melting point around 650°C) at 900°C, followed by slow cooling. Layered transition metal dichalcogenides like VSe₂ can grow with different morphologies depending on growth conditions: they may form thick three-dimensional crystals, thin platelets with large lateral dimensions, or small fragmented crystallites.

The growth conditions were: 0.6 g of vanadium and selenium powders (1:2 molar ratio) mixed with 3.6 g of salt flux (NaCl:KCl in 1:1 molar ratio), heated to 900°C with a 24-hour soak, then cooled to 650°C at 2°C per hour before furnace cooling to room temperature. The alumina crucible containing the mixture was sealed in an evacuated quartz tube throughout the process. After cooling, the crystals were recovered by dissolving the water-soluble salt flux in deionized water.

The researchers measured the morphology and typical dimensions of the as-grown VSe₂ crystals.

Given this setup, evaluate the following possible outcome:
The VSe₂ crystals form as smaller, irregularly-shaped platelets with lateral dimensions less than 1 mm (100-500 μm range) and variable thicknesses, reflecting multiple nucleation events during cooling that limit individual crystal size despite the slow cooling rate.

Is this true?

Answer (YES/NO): NO